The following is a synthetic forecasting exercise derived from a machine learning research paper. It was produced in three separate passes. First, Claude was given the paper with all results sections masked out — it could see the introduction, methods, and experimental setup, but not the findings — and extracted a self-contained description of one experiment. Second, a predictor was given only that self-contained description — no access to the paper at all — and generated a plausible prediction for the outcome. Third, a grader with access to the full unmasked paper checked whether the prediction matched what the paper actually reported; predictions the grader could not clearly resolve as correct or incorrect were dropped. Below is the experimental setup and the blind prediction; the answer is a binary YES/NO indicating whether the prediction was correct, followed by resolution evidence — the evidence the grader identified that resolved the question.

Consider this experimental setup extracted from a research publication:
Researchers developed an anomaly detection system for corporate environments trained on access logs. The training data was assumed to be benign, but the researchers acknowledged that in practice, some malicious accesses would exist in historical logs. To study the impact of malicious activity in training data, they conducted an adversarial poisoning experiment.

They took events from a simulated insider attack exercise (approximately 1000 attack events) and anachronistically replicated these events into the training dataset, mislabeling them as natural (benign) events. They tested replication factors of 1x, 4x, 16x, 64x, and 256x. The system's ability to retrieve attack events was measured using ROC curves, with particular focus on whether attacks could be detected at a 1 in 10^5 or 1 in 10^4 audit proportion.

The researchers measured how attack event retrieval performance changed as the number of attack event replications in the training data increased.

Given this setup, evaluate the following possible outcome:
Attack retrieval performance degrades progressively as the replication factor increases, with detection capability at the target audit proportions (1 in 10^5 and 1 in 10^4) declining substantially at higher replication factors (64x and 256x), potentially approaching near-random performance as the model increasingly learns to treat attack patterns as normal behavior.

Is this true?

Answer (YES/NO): YES